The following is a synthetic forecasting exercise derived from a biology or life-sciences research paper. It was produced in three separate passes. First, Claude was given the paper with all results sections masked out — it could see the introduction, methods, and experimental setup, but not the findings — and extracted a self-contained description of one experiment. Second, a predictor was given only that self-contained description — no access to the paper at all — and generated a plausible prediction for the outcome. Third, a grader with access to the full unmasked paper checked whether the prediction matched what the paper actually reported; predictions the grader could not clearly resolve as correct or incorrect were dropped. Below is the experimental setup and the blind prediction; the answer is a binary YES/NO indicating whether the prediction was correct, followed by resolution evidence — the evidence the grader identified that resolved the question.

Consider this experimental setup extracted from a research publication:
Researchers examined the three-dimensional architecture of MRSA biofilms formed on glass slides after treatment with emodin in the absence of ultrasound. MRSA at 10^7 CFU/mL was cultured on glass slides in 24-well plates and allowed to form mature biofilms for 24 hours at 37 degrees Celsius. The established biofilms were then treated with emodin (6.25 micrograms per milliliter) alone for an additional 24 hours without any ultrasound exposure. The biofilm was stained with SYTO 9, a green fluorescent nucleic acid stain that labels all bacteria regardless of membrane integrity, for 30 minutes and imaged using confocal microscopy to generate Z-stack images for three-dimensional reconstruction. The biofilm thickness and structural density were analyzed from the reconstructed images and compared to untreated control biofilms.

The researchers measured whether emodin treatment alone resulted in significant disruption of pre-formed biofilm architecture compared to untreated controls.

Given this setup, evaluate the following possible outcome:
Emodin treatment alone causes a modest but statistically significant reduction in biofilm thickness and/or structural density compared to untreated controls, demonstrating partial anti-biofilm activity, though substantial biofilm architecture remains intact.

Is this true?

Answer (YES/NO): NO